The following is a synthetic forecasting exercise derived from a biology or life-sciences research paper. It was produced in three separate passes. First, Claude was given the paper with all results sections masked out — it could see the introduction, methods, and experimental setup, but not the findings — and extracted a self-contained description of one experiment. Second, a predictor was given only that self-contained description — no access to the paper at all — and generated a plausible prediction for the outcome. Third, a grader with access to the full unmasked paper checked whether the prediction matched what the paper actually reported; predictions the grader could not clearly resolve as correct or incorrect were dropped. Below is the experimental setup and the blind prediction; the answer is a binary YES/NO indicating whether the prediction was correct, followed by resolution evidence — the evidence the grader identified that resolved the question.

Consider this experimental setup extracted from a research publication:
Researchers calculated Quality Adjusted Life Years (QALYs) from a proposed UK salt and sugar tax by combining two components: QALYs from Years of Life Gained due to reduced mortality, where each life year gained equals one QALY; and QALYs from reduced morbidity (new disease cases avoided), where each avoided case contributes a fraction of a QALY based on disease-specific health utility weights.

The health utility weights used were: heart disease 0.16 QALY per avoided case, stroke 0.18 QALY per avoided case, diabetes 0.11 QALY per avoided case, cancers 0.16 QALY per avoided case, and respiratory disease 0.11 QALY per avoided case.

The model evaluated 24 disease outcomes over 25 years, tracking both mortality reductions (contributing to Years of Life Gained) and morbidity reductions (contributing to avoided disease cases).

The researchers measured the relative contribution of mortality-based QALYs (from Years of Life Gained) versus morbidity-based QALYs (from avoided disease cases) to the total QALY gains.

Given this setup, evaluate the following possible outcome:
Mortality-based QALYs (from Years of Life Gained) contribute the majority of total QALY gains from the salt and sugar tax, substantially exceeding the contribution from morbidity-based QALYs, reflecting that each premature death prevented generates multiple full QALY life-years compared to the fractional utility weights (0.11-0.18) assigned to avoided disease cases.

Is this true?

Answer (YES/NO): YES